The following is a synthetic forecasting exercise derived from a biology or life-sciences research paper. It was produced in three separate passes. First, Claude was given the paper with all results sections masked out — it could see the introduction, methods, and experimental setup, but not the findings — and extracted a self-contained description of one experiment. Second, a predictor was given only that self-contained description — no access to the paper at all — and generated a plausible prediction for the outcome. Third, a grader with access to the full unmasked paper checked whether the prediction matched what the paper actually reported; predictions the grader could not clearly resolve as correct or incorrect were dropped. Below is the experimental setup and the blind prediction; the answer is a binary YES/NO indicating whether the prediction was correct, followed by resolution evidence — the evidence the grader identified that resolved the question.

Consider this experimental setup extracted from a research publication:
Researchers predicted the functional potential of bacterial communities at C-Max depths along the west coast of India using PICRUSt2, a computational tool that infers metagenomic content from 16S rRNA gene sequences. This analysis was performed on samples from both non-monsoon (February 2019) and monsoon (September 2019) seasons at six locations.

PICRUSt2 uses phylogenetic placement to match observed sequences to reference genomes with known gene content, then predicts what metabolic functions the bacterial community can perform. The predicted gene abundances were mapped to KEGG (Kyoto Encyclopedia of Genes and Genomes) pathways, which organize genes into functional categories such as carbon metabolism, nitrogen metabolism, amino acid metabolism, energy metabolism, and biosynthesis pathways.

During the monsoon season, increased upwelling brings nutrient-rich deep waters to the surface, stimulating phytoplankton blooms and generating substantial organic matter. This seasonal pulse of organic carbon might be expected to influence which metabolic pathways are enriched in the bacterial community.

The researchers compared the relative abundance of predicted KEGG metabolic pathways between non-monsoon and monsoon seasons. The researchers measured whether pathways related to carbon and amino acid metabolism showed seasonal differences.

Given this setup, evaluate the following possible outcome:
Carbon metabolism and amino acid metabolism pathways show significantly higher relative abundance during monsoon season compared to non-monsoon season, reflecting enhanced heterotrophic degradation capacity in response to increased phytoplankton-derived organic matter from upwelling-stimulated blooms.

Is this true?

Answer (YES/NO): NO